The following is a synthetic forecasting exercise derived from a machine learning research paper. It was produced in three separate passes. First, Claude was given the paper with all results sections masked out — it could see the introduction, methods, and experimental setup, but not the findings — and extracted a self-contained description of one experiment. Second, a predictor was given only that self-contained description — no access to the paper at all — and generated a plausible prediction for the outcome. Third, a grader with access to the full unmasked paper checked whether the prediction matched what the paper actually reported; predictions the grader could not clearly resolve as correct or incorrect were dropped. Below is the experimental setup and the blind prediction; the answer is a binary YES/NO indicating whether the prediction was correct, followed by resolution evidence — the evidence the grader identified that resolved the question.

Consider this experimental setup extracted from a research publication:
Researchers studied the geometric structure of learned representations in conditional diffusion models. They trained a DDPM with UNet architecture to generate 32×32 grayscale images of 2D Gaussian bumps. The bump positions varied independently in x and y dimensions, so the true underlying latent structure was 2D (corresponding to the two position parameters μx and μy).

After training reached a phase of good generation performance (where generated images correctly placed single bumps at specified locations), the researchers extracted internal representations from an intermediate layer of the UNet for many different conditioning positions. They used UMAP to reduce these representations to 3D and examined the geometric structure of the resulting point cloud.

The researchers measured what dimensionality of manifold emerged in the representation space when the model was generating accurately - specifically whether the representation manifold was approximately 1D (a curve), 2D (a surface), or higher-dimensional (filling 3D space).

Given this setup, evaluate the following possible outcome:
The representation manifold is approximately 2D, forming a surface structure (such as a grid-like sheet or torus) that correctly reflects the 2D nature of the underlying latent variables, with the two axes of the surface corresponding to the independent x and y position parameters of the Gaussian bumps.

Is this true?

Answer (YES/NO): NO